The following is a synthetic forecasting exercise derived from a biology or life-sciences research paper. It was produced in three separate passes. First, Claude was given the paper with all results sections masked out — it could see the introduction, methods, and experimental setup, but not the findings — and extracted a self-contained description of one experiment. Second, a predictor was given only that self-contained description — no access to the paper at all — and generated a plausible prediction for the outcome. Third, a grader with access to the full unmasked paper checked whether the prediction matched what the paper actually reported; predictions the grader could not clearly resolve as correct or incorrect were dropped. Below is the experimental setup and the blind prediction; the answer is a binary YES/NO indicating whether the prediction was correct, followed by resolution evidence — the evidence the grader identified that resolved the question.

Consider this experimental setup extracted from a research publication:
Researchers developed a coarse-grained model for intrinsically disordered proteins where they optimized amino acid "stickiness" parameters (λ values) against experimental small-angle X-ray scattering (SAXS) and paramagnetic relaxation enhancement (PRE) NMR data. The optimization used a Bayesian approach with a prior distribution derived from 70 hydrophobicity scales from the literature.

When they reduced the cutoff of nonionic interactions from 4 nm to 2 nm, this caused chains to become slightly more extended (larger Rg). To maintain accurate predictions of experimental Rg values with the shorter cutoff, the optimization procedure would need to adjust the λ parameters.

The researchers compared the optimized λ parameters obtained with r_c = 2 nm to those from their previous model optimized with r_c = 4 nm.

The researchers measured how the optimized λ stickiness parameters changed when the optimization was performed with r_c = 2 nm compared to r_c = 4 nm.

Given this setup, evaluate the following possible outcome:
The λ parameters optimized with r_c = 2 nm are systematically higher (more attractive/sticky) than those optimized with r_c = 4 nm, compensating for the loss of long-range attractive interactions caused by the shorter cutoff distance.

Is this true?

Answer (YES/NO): YES